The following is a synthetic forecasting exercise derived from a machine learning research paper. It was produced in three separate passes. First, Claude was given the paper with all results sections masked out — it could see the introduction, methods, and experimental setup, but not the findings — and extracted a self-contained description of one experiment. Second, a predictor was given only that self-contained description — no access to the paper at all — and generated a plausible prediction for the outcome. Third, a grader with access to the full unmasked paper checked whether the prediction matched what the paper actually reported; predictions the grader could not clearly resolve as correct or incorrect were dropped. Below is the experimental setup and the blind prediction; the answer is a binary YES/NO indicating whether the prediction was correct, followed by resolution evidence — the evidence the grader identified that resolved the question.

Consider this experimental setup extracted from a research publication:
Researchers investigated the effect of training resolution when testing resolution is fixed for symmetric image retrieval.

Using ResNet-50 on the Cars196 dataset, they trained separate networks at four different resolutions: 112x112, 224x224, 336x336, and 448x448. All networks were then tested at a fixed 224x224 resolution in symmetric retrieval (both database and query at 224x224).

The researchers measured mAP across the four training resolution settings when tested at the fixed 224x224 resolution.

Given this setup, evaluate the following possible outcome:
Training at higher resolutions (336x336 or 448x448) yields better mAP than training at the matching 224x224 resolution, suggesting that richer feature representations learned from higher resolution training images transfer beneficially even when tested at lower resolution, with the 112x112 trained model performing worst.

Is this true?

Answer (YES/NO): NO